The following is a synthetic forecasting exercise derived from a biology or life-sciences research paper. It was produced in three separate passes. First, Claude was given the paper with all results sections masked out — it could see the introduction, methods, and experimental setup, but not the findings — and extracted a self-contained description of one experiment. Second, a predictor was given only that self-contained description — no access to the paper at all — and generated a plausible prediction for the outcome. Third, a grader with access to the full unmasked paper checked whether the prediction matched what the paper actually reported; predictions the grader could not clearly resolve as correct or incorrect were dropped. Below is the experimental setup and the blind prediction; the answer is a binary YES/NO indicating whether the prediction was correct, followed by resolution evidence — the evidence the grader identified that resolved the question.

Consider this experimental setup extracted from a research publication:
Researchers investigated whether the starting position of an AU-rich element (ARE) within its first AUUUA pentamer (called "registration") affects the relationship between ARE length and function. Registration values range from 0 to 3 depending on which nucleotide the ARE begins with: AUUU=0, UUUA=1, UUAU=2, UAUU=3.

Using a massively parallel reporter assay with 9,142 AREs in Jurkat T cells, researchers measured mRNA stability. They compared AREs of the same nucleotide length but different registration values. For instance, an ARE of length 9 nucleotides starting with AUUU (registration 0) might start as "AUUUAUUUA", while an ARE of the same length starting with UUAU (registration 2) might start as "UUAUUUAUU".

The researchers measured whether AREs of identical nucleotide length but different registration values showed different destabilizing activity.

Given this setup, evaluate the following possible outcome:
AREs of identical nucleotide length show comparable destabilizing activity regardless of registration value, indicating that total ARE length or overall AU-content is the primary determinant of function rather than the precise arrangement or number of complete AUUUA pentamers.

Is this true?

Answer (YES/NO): NO